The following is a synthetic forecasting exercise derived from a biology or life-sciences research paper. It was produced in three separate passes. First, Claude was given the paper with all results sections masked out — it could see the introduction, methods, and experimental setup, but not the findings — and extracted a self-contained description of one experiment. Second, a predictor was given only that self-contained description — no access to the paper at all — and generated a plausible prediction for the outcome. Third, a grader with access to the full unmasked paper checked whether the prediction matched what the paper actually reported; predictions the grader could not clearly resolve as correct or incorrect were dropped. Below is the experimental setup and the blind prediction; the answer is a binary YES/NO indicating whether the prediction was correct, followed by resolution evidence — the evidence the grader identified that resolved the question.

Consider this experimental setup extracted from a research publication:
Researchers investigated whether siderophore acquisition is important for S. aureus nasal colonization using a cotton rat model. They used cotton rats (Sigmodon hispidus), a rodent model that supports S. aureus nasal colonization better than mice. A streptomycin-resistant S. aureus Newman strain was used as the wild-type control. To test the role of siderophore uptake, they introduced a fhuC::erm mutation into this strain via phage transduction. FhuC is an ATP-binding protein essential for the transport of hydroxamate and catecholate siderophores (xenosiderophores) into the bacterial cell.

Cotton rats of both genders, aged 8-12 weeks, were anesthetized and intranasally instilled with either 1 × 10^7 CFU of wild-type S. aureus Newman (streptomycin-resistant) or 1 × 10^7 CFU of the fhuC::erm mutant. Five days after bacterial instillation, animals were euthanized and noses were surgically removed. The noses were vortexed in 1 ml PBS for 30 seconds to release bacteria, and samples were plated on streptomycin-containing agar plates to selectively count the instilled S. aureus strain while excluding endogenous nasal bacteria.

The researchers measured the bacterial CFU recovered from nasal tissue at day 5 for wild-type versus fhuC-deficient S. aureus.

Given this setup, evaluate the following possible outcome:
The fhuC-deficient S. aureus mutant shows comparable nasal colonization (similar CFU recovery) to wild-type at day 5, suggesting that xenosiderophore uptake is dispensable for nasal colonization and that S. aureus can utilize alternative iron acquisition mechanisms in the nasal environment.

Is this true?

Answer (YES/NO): NO